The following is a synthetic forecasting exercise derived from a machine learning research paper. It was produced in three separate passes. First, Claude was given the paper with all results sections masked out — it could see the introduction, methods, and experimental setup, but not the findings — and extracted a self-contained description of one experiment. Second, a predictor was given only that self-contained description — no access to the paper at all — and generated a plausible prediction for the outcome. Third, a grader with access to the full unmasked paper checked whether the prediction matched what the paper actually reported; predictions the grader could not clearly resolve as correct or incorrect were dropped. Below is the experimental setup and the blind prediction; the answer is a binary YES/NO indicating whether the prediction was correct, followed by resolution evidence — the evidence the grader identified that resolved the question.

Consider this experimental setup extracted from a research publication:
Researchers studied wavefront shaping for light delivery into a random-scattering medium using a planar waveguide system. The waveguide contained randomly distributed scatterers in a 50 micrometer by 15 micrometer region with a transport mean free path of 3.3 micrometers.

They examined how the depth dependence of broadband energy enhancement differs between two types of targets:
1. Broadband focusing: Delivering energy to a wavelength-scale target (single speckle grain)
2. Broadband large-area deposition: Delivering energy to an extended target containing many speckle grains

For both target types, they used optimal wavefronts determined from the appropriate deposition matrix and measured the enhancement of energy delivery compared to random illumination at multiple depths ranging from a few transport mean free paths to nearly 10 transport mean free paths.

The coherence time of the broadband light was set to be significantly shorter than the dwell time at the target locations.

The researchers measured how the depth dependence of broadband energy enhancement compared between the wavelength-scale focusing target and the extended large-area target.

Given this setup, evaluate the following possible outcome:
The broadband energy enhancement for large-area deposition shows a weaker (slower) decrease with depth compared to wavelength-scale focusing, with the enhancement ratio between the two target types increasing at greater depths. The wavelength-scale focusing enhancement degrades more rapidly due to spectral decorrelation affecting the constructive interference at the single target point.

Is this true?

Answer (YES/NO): NO